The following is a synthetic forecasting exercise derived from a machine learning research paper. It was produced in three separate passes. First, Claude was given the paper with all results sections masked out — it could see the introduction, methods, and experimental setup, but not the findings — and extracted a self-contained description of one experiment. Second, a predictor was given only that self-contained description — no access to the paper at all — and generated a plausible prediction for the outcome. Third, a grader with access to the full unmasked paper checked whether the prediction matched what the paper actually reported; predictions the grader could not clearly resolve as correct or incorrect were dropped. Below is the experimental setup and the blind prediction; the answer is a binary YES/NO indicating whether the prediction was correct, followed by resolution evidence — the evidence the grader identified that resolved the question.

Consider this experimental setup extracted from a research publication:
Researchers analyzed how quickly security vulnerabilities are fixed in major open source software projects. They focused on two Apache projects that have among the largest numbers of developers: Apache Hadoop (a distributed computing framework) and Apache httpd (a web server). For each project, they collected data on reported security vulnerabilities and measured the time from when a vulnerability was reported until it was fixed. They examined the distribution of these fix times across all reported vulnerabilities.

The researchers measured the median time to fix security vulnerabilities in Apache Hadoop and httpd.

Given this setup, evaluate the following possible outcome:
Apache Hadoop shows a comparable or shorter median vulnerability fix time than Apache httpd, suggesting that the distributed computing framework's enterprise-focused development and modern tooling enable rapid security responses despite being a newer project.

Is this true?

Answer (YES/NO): YES